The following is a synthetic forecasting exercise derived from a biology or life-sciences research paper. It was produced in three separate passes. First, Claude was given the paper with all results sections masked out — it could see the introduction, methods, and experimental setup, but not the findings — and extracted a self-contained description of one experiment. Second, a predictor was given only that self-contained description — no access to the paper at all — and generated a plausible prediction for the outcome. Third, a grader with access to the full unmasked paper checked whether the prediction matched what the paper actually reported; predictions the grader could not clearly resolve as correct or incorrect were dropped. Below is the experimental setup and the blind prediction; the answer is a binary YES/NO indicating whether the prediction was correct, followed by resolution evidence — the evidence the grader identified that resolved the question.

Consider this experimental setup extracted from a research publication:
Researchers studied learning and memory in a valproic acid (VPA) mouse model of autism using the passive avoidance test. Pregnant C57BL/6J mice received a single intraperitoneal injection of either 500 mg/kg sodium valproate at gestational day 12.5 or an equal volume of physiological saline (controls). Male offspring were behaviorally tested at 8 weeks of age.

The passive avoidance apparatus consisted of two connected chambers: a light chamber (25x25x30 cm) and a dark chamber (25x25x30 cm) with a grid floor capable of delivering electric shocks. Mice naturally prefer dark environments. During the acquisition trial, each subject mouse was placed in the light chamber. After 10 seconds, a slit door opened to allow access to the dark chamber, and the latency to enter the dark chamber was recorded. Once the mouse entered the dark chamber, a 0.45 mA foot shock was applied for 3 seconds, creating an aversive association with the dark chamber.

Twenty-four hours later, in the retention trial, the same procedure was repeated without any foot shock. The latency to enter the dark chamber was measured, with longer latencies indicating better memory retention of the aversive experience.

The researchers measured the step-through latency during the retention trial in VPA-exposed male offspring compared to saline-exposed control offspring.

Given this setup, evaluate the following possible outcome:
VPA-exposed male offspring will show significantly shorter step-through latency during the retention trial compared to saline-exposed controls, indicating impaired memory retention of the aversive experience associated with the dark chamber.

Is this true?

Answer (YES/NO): YES